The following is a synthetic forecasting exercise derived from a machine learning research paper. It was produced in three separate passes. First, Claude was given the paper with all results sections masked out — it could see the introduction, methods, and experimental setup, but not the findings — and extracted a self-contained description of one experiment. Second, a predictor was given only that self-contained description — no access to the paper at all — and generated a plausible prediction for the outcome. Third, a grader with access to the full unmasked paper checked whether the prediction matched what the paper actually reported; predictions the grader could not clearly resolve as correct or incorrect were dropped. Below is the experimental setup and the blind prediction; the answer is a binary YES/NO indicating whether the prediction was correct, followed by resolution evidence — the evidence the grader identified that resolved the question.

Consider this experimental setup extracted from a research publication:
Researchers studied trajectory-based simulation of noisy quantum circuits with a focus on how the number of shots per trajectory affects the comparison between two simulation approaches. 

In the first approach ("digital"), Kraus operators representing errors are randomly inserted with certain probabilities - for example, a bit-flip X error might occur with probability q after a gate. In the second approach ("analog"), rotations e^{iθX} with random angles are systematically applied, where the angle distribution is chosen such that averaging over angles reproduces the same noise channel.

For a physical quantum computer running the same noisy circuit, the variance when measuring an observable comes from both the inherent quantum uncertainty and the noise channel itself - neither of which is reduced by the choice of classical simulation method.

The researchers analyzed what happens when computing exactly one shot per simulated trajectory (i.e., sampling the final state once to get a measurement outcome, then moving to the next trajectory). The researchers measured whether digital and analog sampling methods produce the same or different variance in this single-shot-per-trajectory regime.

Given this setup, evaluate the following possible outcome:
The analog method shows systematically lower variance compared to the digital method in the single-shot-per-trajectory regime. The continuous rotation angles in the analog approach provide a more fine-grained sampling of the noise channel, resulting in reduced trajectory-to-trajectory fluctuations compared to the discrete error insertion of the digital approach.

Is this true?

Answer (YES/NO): NO